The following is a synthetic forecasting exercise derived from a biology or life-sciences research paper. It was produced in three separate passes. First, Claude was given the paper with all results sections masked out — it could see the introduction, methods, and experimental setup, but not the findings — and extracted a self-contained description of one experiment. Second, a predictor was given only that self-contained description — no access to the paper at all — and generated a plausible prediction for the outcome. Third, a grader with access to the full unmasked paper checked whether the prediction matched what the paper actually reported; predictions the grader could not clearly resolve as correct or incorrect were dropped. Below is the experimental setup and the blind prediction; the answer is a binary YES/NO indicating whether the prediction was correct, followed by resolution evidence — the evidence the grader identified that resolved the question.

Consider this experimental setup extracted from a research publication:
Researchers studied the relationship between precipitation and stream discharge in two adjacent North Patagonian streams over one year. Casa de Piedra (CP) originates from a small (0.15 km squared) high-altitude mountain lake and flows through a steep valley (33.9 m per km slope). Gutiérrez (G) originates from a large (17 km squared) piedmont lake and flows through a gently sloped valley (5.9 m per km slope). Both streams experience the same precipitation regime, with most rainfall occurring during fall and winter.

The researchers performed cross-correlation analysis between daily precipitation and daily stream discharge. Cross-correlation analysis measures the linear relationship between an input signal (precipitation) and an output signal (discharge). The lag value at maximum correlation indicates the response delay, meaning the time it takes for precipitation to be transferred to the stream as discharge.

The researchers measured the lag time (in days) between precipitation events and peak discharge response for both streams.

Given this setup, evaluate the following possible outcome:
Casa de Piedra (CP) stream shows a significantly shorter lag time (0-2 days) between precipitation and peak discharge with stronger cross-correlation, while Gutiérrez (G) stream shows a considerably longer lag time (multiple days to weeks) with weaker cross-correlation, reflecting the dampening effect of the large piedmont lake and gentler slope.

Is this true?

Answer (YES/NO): NO